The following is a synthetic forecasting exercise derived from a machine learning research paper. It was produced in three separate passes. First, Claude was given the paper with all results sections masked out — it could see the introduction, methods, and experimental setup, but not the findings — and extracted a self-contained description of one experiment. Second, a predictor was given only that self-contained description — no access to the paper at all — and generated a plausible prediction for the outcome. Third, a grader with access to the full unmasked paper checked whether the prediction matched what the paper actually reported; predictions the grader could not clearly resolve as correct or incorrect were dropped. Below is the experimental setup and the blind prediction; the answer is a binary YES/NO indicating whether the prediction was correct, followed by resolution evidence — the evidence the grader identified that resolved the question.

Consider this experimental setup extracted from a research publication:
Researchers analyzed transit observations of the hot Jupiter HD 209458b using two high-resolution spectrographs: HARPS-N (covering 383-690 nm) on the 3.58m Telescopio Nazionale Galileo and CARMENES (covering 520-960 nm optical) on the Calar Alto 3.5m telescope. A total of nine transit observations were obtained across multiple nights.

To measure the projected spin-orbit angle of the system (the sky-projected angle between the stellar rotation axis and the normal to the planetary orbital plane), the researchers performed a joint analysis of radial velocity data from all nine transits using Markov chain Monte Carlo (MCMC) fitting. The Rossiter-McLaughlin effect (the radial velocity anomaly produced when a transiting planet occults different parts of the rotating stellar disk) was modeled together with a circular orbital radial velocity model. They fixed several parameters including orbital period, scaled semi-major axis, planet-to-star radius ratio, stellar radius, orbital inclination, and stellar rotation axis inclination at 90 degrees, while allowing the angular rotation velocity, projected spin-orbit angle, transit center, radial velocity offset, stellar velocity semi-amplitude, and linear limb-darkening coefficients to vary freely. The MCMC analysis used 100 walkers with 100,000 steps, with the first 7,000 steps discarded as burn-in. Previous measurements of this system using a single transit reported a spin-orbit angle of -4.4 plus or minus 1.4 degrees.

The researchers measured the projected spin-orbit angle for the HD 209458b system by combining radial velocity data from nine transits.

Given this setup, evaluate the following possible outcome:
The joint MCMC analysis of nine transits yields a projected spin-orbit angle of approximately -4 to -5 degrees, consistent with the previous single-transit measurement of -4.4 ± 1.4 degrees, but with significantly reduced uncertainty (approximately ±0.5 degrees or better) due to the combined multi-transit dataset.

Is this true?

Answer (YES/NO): NO